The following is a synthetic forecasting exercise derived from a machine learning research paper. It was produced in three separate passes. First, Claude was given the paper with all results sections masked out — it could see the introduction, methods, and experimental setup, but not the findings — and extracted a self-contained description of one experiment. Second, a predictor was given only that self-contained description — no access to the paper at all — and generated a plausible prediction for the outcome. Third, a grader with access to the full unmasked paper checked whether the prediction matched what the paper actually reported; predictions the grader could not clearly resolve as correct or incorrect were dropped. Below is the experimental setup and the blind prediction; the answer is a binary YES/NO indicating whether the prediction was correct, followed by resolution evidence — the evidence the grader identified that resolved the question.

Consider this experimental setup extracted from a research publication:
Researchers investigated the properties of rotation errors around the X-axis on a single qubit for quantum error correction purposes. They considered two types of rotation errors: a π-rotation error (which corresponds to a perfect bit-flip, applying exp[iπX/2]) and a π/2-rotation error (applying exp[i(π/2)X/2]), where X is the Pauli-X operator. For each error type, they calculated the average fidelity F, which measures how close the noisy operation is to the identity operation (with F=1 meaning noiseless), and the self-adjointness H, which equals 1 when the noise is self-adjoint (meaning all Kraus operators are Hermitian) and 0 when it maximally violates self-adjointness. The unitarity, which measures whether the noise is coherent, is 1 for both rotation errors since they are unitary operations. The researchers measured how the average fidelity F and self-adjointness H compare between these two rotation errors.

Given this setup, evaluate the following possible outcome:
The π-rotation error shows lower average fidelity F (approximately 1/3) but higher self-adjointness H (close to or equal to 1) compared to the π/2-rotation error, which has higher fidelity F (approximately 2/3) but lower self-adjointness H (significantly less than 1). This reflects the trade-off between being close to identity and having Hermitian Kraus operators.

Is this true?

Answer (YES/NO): YES